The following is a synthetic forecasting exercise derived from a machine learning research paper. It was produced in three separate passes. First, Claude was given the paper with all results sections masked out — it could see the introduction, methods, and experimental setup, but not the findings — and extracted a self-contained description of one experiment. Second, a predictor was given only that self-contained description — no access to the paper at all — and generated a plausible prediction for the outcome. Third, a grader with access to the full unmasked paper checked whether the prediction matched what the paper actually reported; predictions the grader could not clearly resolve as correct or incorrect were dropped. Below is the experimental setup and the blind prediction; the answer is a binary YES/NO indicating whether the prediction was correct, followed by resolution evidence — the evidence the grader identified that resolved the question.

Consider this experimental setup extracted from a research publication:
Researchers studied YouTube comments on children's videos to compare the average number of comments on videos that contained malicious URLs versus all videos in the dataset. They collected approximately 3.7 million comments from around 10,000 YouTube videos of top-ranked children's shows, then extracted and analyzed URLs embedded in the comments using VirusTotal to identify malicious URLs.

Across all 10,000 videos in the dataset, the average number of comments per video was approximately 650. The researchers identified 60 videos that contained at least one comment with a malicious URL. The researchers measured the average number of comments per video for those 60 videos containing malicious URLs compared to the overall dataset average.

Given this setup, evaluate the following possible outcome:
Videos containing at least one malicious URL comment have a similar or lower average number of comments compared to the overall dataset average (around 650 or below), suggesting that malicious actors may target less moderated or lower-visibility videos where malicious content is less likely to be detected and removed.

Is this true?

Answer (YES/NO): NO